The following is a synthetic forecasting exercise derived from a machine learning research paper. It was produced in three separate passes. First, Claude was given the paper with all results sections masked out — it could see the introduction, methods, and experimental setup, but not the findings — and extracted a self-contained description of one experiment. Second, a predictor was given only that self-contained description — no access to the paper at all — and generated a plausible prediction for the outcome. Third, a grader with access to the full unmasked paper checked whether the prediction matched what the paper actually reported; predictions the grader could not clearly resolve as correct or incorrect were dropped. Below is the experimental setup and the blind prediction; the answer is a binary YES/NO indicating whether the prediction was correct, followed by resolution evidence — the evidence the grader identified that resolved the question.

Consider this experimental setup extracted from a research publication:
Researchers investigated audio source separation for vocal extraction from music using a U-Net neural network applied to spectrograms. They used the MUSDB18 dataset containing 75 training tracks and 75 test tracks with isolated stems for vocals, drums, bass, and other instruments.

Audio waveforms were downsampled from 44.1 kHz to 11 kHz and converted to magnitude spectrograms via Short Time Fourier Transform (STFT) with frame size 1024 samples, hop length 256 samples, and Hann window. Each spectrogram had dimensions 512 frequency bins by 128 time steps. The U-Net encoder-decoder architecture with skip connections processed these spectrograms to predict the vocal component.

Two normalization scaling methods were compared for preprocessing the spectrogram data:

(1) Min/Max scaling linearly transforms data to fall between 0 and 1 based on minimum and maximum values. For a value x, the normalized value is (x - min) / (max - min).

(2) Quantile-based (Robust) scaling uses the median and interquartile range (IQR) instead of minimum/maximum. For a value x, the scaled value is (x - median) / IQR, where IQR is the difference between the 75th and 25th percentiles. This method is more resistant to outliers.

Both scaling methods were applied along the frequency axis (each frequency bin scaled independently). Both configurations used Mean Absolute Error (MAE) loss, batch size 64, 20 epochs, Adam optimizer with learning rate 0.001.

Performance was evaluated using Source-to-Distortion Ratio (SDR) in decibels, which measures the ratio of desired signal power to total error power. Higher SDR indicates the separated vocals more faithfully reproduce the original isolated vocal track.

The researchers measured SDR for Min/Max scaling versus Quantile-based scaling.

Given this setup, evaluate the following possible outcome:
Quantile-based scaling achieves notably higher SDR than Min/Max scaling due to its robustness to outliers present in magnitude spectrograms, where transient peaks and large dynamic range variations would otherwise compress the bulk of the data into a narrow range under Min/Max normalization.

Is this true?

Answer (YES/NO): NO